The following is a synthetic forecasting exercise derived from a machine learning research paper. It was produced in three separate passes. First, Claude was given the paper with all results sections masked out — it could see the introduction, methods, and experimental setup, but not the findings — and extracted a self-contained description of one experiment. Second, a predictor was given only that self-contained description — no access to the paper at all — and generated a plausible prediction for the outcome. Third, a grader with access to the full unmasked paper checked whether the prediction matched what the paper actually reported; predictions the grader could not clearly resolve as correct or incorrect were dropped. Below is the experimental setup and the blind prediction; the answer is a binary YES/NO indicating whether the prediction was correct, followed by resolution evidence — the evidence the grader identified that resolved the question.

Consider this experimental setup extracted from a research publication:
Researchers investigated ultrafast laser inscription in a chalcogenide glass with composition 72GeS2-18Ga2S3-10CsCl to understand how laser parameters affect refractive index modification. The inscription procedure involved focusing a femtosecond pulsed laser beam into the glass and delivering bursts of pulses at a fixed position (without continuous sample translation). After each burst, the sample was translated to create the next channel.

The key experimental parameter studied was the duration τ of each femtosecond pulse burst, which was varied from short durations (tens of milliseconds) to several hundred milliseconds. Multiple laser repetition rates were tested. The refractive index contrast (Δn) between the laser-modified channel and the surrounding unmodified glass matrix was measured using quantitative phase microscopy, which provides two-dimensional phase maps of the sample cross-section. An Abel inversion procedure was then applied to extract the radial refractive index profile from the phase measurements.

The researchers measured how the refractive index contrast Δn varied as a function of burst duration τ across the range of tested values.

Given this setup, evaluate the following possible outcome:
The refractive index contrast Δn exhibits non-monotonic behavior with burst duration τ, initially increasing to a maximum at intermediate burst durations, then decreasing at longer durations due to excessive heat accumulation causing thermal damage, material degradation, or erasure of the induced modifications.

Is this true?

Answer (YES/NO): NO